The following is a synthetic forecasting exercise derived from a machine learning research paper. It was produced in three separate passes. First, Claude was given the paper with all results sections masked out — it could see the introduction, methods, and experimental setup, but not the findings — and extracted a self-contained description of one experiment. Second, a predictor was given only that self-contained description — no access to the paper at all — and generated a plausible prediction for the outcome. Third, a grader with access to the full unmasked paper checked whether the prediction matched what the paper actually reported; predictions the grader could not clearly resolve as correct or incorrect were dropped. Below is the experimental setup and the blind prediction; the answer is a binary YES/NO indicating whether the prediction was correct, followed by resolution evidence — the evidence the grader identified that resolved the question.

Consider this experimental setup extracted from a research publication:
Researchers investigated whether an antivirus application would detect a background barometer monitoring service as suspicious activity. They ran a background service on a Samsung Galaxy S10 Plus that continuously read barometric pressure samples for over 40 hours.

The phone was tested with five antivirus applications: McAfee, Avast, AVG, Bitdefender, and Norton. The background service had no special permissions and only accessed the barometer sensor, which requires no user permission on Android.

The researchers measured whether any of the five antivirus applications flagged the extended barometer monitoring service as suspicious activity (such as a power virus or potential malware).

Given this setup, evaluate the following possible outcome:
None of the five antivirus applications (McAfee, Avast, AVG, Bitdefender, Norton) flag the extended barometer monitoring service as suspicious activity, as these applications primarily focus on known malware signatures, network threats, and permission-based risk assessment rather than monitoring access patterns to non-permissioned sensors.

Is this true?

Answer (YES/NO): YES